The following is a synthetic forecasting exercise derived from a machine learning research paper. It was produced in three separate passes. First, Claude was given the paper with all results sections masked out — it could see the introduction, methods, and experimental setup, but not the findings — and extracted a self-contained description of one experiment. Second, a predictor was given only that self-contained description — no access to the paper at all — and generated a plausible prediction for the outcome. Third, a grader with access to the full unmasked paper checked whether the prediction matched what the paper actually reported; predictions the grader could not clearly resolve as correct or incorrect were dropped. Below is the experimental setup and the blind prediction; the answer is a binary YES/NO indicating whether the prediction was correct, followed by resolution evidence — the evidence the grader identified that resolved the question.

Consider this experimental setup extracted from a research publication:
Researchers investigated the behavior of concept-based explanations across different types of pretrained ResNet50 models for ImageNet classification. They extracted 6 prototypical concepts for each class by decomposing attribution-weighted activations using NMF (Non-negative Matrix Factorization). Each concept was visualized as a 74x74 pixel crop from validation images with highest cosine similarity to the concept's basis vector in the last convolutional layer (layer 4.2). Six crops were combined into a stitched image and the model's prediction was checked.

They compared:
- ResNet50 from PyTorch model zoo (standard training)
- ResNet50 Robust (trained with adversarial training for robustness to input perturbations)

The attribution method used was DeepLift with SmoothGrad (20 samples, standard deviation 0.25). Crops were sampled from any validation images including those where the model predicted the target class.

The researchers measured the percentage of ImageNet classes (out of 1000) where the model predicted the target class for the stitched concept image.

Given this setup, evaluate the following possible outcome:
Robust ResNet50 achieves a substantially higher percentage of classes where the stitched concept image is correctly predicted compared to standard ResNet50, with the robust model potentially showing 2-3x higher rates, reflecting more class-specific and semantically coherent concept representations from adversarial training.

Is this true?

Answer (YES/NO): NO